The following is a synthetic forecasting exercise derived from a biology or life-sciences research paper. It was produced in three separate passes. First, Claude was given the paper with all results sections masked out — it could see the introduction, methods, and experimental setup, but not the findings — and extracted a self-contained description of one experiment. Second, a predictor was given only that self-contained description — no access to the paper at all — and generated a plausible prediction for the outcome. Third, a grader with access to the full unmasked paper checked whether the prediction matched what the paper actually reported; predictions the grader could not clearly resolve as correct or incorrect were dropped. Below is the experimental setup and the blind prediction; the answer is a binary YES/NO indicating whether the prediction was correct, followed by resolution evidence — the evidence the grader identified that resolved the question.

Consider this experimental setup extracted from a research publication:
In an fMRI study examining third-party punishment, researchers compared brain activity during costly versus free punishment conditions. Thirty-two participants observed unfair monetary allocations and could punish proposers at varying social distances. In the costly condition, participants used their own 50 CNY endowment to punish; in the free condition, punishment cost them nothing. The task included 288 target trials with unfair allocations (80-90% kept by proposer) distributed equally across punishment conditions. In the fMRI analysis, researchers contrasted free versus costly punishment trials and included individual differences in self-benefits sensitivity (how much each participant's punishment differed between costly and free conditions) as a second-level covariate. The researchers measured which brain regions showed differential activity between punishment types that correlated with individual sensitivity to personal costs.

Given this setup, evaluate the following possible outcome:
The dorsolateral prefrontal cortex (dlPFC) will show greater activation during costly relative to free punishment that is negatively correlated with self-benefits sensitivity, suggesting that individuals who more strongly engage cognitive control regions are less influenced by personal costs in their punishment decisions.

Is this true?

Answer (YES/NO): NO